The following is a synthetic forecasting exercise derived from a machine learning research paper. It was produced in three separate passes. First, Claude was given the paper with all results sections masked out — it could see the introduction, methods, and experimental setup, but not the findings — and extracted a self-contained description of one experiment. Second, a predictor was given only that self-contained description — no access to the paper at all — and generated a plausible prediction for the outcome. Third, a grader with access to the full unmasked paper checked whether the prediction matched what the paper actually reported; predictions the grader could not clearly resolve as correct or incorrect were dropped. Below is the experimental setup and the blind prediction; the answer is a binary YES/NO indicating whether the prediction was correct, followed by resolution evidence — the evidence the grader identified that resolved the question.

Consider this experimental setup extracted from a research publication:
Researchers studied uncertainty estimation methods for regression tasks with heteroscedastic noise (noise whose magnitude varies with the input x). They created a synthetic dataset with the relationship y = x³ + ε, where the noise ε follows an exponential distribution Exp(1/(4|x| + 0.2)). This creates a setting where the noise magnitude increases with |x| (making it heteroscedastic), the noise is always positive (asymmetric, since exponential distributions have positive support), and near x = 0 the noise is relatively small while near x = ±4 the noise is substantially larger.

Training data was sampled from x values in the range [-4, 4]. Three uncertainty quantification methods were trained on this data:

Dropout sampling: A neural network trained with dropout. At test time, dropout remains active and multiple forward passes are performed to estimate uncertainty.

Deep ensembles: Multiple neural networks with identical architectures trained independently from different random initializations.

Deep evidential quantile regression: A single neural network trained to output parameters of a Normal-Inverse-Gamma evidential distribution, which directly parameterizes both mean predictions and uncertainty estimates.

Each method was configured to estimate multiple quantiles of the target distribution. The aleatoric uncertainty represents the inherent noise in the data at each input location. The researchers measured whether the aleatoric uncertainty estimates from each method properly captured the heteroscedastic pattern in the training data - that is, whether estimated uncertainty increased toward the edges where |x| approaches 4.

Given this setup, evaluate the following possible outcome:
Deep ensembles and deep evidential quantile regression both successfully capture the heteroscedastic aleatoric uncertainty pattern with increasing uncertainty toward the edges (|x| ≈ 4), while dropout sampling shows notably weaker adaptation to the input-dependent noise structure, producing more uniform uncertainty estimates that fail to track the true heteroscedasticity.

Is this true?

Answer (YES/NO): NO